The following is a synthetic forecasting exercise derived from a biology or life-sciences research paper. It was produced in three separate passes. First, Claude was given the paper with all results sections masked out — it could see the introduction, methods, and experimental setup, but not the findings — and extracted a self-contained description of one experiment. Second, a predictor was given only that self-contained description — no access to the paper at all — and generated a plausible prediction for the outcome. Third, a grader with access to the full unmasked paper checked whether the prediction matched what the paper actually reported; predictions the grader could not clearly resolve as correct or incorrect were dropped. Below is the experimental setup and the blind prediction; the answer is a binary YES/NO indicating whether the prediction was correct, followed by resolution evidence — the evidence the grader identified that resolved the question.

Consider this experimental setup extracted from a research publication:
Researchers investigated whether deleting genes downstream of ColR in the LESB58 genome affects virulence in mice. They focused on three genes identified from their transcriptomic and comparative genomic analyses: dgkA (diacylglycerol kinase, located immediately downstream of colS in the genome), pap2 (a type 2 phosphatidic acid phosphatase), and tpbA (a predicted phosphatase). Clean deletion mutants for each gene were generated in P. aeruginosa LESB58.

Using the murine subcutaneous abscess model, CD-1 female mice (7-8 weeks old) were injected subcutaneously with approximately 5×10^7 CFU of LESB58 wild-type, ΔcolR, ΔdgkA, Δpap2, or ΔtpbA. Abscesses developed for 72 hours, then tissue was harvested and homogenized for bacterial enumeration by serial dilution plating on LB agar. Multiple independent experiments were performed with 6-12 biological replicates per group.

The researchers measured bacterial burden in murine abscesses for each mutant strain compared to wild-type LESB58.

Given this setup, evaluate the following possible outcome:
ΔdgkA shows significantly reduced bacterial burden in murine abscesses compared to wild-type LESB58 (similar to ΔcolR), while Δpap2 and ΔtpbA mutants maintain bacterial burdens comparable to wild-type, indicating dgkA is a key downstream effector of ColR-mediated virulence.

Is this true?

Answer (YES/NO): NO